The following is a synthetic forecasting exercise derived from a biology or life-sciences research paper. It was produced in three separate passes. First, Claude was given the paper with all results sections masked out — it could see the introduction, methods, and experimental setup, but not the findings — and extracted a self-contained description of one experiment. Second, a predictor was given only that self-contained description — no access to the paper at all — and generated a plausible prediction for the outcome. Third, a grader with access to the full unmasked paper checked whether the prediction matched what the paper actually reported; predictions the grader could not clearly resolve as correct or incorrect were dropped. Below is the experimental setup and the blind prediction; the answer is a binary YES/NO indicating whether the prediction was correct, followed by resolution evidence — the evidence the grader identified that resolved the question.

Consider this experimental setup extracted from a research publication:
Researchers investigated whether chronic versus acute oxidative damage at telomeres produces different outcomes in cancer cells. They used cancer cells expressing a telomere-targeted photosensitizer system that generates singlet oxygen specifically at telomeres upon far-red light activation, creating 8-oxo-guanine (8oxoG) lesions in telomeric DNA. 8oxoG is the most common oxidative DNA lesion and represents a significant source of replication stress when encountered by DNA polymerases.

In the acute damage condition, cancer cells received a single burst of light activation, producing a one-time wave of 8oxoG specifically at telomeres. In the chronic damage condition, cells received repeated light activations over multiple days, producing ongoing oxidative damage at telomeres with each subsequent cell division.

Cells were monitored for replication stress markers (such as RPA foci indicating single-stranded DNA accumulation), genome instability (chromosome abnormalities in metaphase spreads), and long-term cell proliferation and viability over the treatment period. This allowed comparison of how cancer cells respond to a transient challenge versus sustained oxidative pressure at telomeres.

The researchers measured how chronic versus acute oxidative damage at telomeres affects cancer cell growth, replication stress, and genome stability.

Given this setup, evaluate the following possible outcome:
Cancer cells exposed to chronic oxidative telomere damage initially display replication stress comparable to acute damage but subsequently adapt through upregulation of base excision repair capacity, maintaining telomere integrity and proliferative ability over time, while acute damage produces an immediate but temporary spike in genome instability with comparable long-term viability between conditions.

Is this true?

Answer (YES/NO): NO